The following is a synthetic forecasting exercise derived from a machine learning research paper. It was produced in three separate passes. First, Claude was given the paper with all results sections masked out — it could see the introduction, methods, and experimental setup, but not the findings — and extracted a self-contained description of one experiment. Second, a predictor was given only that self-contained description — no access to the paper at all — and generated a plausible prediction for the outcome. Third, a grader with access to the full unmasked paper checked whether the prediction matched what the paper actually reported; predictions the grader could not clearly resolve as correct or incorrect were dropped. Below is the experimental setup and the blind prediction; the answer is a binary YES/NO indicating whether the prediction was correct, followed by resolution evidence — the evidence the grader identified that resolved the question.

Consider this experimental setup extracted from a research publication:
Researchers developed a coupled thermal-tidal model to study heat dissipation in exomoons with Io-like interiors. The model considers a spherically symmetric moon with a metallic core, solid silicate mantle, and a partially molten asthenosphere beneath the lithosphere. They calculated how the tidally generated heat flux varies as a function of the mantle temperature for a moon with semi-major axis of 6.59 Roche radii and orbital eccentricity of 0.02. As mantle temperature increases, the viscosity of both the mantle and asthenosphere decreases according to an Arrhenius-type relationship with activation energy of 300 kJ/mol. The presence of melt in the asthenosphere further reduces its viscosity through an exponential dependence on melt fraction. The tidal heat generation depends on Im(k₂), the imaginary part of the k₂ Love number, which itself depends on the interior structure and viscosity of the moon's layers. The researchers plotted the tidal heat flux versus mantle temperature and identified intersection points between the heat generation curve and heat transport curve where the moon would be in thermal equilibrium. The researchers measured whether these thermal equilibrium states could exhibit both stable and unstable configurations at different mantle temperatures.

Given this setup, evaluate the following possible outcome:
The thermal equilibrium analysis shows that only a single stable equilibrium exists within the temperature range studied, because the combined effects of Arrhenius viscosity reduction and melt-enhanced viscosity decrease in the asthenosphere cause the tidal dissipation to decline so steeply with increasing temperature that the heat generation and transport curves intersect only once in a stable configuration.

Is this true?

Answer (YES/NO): NO